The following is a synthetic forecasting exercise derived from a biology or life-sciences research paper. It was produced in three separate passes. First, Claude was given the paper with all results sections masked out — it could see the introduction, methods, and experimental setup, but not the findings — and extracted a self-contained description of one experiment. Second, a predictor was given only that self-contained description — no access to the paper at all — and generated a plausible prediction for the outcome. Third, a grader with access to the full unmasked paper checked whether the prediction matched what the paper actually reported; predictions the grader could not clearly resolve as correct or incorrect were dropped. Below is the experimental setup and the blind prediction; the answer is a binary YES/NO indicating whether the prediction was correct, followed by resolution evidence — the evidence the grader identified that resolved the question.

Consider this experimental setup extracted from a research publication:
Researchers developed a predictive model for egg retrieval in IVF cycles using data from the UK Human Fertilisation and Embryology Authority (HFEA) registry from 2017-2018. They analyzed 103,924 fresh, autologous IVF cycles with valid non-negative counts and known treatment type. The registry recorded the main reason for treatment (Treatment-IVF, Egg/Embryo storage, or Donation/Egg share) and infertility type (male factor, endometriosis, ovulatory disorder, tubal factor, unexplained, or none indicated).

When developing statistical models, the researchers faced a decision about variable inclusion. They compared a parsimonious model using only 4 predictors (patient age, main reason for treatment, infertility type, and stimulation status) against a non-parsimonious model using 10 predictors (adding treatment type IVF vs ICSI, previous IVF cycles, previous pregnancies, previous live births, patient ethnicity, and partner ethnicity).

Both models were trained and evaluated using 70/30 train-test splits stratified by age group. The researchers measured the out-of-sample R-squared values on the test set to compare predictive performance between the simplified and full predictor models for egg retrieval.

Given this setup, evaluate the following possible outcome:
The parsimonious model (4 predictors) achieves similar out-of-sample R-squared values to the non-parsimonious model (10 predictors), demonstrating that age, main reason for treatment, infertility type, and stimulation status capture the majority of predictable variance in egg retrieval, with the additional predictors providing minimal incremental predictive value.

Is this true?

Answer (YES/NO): YES